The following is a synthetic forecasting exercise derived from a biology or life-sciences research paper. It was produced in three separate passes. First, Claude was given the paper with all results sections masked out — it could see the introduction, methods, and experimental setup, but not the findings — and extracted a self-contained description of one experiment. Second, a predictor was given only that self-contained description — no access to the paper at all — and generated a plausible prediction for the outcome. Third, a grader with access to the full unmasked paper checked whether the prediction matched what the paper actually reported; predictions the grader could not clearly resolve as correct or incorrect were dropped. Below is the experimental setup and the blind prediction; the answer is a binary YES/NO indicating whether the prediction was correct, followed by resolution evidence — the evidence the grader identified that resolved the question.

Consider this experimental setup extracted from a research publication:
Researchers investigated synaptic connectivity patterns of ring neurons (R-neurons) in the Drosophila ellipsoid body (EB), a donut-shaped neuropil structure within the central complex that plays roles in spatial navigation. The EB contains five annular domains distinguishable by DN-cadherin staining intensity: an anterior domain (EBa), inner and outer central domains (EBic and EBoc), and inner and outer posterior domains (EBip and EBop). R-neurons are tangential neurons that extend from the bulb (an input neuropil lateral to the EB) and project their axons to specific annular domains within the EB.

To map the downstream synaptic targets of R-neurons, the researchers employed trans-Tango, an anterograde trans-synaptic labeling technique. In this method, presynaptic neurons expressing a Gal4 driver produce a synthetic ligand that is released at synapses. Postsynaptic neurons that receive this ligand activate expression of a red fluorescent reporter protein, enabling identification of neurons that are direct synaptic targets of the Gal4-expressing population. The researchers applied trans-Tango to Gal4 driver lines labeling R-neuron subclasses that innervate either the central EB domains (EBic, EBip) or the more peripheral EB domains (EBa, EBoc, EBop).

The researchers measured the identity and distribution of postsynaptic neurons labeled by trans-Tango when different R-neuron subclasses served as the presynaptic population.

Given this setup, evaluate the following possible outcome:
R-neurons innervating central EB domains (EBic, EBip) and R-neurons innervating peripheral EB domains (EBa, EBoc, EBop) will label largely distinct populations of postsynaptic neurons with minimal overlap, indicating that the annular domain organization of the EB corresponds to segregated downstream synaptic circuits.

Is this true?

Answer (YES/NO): NO